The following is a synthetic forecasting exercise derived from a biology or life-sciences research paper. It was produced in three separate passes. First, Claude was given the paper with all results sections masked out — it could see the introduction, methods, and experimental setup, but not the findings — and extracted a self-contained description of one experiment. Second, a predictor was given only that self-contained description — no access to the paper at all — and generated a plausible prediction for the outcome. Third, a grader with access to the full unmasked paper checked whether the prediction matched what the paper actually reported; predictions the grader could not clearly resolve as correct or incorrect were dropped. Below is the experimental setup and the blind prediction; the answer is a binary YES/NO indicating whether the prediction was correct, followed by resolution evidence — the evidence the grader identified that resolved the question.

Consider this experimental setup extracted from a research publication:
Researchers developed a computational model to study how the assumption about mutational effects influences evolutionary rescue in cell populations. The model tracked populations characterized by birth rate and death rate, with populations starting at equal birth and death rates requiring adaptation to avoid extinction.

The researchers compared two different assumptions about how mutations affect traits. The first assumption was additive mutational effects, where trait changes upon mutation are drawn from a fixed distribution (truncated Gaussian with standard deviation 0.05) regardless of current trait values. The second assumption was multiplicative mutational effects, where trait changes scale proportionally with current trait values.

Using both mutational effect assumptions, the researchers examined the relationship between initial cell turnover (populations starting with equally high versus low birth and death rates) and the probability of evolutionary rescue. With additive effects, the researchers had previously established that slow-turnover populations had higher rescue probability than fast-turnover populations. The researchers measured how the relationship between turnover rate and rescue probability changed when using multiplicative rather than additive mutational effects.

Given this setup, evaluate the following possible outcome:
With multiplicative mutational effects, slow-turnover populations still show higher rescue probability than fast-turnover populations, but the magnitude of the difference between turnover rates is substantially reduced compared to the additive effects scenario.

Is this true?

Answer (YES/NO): NO